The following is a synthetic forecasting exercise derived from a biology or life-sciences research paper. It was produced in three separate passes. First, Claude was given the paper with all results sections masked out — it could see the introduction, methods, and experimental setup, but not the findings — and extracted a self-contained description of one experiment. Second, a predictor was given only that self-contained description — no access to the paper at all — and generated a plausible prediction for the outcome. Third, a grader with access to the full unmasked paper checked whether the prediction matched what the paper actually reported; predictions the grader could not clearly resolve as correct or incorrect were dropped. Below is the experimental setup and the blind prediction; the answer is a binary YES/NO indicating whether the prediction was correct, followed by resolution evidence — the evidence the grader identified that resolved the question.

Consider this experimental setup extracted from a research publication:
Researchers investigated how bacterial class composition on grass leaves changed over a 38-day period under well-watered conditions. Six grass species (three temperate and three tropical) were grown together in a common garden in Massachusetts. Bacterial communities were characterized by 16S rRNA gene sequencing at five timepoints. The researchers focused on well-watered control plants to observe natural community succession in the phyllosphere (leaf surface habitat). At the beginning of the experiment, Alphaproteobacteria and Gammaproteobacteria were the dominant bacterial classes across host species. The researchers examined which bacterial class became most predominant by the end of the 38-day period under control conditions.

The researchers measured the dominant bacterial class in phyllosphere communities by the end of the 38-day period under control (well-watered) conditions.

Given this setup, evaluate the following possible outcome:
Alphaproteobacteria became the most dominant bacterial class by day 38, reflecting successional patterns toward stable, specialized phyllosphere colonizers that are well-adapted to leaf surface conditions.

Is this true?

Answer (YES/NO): NO